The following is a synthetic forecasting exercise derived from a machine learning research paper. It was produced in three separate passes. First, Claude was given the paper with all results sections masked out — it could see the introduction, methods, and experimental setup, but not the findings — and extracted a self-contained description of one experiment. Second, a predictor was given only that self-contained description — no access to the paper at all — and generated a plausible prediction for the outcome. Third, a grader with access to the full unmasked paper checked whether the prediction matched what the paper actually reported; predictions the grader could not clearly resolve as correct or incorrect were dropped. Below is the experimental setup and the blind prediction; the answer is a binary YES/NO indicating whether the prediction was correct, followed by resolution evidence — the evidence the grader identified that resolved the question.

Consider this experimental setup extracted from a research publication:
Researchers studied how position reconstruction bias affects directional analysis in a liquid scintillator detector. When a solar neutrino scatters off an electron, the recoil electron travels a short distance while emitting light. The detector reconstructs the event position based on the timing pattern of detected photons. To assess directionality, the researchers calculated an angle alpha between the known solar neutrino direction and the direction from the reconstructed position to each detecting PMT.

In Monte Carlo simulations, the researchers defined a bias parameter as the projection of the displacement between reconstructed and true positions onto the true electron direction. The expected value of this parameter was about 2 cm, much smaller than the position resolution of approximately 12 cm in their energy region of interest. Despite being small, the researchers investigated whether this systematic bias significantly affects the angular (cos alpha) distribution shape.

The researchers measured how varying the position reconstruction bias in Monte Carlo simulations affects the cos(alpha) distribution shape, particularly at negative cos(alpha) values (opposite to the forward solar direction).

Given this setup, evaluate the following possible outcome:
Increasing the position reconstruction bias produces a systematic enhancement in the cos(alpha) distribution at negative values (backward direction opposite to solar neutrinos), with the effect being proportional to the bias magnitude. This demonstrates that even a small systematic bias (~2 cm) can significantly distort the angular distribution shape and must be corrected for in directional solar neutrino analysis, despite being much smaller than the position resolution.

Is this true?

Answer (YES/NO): YES